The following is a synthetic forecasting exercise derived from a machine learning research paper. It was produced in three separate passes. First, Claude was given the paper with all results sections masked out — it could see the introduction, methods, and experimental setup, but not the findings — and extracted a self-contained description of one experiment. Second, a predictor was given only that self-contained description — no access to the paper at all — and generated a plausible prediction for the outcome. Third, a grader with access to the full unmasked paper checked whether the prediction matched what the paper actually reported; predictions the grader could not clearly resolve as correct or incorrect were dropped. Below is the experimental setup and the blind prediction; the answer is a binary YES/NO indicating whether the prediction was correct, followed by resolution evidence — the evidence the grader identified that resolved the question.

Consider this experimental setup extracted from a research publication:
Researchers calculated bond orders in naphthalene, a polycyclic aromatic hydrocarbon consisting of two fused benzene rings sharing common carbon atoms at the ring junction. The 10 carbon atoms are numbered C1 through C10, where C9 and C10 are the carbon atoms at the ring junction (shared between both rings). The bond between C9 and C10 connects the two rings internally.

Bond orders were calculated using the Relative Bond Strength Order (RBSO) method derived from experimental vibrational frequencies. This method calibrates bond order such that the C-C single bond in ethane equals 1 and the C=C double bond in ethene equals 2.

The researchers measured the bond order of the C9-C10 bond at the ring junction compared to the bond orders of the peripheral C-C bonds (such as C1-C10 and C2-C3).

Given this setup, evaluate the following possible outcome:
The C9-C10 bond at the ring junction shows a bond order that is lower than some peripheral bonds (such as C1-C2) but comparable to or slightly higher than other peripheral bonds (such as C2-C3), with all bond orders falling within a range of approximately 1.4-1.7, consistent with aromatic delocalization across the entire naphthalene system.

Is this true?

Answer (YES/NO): NO